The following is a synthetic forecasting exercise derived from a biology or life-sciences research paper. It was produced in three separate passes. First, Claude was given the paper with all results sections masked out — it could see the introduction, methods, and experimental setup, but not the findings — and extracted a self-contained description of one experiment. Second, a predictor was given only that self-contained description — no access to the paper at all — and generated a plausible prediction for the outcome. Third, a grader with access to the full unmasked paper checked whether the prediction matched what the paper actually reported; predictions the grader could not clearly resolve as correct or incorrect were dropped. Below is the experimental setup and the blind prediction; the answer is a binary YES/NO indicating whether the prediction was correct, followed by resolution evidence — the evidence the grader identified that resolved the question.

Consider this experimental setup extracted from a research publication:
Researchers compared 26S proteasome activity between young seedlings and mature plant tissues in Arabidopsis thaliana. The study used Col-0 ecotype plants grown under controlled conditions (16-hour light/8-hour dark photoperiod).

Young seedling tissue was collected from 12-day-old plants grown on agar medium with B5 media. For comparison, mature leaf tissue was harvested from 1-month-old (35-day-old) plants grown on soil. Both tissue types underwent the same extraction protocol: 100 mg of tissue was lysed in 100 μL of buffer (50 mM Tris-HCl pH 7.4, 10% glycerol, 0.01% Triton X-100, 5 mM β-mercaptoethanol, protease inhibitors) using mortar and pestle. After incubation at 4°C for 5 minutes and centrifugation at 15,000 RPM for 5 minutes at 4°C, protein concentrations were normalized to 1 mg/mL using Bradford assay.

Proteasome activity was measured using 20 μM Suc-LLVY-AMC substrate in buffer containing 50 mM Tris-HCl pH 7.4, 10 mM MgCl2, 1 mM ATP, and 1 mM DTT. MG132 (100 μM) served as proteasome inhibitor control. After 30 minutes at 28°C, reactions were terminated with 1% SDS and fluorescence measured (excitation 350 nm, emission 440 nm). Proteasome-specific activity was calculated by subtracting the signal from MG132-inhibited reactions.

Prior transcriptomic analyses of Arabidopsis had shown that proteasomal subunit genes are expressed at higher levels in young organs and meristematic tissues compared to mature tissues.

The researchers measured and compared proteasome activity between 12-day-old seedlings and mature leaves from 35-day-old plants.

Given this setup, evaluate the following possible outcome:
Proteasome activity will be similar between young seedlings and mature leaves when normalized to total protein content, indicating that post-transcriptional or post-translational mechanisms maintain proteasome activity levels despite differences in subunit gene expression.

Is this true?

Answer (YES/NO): NO